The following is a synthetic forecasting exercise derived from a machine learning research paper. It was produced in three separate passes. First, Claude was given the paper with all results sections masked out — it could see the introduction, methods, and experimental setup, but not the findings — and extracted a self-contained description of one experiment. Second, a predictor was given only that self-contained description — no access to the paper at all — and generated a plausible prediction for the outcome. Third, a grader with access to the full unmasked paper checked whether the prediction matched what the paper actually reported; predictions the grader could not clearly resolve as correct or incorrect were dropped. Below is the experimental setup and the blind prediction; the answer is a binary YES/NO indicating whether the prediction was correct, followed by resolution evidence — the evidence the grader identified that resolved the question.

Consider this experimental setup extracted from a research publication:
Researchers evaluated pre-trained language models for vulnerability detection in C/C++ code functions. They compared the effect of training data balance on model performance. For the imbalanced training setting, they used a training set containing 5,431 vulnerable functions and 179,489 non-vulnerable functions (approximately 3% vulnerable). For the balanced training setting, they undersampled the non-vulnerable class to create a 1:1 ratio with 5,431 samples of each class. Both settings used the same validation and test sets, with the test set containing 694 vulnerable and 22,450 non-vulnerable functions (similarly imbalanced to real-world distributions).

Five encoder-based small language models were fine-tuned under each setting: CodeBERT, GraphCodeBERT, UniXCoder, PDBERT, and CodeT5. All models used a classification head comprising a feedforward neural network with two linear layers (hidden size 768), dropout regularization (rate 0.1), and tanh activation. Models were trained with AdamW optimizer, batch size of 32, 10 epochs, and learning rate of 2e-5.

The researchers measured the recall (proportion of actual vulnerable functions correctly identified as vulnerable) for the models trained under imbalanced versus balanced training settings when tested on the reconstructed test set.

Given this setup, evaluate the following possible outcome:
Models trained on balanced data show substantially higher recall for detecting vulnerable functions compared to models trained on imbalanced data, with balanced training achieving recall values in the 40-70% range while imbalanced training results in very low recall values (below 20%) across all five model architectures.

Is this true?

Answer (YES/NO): NO